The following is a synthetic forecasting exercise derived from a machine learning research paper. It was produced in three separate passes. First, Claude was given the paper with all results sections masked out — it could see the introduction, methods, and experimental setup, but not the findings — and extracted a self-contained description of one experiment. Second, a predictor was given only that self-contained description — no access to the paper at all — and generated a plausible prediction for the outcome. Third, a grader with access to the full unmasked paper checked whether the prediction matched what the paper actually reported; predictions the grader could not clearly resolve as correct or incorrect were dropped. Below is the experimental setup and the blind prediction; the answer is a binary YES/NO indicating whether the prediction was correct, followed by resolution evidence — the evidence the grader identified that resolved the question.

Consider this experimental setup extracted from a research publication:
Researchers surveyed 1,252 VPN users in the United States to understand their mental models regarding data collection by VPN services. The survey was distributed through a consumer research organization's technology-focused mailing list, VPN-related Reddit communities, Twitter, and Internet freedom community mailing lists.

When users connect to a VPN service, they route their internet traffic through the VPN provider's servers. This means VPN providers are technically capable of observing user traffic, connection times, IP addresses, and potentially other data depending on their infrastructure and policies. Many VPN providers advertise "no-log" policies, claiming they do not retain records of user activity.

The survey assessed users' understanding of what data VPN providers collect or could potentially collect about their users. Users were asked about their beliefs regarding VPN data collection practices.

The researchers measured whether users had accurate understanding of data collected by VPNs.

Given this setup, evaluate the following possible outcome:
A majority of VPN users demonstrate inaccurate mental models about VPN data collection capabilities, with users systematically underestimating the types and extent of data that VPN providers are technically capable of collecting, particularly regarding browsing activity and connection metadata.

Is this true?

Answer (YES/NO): NO